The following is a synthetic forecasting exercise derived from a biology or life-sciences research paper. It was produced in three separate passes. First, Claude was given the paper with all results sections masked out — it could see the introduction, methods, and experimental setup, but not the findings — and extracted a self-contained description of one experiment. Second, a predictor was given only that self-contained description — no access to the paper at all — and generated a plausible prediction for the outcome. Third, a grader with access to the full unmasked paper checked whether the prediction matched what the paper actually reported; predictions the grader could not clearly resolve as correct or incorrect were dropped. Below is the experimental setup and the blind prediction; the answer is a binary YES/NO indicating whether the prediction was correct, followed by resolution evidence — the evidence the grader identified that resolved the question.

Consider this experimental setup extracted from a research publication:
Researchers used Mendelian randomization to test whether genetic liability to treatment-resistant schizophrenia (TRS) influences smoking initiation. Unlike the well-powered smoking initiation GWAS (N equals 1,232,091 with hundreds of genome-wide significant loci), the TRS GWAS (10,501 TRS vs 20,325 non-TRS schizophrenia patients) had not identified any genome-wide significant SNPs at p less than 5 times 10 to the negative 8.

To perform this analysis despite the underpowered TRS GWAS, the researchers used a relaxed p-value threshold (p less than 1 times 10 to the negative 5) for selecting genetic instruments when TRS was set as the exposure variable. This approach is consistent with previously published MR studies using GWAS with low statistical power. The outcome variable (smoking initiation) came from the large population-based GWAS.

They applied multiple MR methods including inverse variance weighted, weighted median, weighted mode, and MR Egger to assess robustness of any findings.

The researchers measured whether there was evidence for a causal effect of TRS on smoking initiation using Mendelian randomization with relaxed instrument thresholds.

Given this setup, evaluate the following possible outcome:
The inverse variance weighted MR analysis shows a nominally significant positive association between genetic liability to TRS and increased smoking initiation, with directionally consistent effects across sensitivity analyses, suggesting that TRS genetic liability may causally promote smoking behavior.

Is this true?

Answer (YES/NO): YES